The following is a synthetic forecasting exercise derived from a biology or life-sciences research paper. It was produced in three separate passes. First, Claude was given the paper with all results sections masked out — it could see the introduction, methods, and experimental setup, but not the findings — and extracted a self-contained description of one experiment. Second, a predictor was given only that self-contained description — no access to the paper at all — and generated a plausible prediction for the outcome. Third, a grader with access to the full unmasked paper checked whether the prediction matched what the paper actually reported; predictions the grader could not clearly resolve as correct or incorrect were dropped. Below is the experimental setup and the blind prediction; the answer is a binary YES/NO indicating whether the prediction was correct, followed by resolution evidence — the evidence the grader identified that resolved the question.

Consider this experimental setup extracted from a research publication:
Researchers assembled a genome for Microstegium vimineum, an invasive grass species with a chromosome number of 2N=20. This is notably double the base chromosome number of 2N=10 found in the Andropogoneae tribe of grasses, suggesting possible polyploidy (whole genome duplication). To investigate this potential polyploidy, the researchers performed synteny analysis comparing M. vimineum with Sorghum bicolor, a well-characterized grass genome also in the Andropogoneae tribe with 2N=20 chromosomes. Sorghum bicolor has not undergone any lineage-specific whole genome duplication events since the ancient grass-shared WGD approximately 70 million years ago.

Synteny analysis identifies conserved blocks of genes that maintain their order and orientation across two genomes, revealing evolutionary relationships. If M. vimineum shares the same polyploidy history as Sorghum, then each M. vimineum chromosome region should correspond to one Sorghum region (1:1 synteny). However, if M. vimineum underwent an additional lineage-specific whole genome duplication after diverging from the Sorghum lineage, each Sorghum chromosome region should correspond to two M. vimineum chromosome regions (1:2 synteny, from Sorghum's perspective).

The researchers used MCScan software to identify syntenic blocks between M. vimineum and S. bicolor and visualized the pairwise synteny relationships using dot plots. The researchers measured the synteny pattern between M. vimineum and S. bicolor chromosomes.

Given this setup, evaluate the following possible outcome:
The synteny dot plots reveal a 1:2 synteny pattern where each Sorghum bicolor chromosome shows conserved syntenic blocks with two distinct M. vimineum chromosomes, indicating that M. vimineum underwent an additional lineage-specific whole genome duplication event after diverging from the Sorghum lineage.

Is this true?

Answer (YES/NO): YES